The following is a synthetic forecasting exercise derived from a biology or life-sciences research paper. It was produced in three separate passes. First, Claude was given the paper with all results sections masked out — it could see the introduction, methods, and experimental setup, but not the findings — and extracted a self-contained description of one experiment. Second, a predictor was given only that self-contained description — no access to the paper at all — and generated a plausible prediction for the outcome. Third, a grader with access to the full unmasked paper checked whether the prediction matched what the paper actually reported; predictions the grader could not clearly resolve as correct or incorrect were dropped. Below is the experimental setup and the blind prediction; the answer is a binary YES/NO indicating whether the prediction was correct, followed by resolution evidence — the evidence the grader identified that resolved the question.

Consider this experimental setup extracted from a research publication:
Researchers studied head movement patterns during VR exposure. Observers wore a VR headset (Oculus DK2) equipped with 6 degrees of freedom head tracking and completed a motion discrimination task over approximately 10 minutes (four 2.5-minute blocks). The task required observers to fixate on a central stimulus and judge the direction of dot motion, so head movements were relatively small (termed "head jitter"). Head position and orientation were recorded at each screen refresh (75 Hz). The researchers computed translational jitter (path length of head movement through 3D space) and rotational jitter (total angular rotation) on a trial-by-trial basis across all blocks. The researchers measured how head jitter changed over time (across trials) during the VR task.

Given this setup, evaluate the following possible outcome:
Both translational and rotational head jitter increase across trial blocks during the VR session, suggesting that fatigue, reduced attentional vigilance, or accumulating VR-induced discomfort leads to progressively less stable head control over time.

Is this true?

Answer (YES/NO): NO